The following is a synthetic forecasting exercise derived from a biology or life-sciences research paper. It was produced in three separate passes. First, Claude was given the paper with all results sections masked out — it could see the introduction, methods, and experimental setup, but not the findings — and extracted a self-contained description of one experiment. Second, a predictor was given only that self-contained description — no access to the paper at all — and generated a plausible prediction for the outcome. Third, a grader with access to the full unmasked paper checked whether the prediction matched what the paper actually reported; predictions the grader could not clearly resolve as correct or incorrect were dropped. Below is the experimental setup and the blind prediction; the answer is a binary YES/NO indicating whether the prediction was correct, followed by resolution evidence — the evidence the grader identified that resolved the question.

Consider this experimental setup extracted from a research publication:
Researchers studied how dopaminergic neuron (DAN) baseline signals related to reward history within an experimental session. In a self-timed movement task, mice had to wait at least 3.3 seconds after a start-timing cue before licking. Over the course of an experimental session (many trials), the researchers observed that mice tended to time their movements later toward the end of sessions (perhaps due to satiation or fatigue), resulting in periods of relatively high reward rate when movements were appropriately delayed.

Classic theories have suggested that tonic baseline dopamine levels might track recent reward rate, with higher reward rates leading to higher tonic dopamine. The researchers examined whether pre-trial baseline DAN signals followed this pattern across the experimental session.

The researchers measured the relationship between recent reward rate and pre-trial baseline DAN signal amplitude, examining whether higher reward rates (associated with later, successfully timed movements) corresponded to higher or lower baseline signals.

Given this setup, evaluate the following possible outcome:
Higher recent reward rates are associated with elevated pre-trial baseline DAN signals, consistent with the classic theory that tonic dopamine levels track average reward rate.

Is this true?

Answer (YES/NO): NO